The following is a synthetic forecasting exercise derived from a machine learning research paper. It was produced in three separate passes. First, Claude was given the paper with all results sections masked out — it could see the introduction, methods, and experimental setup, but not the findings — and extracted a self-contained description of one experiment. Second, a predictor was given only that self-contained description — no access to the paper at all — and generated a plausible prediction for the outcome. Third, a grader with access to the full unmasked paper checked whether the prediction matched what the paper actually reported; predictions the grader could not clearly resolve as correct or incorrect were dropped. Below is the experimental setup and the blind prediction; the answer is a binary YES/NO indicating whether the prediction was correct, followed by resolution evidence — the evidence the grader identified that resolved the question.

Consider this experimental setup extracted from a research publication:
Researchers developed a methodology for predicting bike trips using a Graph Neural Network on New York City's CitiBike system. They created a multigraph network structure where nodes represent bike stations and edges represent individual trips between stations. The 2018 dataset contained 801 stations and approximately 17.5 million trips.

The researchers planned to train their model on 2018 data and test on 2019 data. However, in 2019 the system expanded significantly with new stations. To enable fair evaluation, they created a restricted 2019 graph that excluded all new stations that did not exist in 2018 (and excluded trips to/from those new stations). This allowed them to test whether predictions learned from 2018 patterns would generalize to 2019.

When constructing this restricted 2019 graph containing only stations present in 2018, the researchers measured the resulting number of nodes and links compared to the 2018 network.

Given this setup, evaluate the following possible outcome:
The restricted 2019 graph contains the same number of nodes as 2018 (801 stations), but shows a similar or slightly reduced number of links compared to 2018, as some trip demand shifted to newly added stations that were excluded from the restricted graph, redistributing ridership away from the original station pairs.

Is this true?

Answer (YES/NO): NO